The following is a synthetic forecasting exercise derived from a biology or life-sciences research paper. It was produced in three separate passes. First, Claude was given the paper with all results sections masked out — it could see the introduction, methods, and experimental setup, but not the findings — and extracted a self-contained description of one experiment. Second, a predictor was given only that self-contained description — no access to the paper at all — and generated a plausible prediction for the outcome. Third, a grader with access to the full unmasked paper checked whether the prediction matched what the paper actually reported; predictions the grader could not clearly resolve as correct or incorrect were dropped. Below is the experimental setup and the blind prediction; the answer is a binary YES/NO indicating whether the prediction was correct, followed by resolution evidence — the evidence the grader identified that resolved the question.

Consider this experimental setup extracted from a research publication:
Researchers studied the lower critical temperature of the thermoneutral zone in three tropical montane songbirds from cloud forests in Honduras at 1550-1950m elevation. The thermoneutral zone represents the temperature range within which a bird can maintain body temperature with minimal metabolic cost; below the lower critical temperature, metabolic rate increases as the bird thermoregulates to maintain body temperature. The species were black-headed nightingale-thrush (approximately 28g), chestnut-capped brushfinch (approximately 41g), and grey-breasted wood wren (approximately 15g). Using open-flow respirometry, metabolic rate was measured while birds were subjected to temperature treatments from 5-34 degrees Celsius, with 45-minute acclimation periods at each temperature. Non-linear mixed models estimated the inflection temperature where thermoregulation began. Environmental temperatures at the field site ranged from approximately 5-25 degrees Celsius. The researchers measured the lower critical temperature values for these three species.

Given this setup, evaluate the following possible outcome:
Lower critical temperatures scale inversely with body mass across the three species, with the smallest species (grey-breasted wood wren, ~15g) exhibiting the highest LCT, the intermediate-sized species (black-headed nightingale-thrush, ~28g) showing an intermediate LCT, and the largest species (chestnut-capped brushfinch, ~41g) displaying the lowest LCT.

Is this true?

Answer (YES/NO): NO